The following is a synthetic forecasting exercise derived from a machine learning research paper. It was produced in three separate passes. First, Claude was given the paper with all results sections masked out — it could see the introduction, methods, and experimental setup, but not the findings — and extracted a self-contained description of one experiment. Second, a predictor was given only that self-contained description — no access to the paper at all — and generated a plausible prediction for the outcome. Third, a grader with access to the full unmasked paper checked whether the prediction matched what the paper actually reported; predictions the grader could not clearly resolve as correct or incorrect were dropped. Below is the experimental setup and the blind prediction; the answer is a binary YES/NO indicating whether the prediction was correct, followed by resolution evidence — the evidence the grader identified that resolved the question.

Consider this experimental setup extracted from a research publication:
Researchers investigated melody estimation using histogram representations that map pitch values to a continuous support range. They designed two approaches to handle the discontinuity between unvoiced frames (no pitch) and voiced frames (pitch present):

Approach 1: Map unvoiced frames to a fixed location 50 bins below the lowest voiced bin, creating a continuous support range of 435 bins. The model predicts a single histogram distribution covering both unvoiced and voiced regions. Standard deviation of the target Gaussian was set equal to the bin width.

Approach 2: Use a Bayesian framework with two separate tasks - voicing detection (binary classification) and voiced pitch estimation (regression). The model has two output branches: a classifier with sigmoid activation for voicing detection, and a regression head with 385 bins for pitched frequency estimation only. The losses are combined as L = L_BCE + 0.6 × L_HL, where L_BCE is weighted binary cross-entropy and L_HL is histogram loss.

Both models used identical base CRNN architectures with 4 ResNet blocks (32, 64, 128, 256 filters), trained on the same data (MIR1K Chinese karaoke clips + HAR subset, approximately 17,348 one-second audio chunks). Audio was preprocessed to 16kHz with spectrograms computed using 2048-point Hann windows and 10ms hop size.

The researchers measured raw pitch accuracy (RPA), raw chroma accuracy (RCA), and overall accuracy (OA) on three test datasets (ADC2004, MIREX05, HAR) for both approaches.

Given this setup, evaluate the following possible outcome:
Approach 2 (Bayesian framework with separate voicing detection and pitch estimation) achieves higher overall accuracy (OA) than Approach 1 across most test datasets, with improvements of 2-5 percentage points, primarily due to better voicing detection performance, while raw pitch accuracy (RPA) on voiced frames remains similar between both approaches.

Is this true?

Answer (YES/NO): NO